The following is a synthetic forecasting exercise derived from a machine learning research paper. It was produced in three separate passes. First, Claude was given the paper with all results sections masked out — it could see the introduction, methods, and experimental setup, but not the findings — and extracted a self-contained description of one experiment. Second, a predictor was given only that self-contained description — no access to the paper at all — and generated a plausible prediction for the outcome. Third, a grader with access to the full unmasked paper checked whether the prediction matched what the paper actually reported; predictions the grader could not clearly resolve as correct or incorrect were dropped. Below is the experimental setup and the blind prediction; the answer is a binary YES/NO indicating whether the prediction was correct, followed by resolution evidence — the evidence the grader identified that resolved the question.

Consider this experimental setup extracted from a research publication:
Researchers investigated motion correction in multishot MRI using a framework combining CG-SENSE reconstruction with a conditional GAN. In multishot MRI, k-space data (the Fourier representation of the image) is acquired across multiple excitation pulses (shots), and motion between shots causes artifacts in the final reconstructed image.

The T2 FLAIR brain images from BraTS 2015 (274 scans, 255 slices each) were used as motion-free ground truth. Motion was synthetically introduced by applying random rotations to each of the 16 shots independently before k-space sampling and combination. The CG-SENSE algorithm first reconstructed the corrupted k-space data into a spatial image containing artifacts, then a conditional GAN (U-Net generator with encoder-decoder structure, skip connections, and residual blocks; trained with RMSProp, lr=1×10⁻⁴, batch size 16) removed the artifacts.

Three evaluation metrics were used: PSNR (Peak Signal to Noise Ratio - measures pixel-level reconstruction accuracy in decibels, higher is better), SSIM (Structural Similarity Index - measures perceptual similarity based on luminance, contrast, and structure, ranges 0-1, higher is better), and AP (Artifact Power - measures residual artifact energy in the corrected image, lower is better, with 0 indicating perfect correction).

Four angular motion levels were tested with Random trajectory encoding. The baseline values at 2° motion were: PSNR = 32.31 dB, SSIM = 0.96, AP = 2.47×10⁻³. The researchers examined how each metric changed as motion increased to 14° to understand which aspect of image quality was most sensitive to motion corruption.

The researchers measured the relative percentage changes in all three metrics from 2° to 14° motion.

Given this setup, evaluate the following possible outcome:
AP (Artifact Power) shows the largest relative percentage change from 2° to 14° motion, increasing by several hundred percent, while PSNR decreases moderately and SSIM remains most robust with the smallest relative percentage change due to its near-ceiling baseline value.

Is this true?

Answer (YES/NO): YES